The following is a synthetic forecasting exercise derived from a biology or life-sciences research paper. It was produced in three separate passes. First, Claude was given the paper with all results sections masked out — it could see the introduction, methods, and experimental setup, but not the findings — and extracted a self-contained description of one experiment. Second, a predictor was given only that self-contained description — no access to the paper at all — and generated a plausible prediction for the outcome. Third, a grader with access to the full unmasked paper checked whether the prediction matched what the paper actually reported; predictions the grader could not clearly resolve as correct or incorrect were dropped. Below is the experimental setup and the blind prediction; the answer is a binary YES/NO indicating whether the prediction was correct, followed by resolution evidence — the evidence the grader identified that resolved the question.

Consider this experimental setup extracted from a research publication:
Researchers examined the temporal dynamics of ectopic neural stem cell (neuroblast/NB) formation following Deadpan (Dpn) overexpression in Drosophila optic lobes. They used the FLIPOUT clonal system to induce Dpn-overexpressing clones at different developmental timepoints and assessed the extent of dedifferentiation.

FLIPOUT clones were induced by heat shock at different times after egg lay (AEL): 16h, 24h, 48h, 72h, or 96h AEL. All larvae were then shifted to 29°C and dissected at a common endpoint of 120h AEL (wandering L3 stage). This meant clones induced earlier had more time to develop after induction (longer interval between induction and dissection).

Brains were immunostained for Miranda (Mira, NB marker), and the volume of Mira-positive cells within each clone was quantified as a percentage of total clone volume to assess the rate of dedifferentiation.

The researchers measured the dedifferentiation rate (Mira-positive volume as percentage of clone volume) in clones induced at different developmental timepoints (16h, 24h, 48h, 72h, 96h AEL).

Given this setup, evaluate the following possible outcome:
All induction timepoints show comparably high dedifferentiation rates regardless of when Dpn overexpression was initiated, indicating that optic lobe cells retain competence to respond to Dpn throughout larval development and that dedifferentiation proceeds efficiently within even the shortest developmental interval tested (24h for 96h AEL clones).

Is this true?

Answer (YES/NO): NO